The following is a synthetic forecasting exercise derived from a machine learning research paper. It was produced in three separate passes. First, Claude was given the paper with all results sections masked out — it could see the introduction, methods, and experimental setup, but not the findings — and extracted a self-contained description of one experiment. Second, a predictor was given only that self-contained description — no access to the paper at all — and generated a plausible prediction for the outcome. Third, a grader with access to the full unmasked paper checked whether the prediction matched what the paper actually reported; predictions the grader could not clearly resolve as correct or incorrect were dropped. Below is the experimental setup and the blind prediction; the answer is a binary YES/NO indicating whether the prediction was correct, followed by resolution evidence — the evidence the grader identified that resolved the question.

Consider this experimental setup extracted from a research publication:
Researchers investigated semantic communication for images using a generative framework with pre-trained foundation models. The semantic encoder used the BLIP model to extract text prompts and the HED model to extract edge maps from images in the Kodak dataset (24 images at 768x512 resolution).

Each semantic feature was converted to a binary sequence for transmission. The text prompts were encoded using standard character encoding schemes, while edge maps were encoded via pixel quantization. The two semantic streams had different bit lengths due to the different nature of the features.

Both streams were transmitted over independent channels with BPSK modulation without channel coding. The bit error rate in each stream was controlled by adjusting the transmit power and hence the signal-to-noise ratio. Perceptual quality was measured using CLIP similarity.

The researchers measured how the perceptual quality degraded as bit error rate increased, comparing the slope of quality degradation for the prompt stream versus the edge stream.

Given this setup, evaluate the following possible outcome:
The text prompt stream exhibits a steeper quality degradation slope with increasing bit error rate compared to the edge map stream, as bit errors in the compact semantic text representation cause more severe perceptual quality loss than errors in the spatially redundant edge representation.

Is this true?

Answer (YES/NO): NO